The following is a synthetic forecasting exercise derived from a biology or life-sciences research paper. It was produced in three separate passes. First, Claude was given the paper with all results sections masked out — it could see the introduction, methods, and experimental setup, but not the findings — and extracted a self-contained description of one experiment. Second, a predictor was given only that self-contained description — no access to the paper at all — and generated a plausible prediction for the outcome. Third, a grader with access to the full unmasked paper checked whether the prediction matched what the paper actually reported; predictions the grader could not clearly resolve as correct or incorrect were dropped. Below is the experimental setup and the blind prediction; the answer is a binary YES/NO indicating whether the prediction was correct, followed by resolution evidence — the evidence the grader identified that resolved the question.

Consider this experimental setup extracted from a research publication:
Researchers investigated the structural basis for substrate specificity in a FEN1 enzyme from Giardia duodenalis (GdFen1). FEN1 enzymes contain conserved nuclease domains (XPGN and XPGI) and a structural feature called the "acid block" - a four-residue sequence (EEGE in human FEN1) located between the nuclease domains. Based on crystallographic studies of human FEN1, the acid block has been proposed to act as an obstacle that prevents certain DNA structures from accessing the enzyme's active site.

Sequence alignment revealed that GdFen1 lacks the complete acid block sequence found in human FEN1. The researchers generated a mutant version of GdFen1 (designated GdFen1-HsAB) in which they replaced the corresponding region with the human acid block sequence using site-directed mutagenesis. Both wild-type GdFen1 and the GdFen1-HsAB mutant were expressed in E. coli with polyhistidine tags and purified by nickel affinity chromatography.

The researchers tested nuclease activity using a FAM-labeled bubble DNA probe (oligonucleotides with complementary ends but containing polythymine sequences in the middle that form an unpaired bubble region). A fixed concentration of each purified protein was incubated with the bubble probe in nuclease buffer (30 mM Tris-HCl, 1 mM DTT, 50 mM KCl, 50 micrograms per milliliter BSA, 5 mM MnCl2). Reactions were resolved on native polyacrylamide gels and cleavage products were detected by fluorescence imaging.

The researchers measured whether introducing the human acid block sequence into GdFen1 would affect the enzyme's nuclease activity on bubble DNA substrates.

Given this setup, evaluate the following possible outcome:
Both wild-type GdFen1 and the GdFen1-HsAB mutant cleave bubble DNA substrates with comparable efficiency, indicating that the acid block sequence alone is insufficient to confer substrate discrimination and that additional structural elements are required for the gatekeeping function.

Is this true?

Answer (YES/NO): YES